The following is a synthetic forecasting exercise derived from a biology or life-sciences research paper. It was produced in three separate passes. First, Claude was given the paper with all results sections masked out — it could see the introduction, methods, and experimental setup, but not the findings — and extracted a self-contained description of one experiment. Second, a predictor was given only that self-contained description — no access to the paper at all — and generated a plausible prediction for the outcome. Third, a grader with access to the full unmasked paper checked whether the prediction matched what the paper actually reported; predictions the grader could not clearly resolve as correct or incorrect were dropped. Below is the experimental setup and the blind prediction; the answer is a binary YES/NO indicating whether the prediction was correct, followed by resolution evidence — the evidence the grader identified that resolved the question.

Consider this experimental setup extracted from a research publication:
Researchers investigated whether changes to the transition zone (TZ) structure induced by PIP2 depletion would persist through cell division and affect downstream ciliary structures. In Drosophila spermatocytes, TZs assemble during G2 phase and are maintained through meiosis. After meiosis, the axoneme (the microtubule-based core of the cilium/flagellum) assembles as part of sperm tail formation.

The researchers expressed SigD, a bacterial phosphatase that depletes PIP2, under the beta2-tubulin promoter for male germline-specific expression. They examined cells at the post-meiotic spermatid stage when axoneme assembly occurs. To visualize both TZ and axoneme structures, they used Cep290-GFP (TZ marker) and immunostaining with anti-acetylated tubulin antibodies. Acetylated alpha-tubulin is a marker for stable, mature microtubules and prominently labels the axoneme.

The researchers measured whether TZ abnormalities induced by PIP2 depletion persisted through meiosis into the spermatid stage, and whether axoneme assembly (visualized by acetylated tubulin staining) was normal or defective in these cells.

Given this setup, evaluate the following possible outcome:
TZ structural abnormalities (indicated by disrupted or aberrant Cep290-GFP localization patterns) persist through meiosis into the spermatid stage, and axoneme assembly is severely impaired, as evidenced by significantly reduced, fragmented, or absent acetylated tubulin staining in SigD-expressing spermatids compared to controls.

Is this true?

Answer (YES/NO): NO